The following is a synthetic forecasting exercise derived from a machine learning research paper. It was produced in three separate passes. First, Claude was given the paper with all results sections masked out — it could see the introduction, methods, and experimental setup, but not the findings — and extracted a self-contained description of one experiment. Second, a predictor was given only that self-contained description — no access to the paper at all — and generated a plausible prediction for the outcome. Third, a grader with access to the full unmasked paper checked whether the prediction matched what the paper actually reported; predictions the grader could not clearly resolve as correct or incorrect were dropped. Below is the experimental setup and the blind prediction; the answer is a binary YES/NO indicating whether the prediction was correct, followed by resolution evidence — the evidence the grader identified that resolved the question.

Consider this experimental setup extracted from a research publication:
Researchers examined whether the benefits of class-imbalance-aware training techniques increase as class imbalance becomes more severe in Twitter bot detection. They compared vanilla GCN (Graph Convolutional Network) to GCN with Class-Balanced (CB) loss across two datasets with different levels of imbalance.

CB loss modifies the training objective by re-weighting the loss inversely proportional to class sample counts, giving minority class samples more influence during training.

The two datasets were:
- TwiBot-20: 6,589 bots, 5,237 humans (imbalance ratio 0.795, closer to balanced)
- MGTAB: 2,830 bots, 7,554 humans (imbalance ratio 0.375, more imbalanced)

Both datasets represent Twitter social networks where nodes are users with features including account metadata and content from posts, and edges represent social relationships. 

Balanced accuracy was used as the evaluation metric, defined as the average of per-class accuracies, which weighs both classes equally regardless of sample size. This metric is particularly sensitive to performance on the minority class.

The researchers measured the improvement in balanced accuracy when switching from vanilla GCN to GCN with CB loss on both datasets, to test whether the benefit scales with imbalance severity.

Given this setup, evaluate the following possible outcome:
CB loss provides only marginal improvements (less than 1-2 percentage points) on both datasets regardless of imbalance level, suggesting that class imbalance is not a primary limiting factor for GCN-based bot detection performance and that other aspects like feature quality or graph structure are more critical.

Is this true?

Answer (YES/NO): NO